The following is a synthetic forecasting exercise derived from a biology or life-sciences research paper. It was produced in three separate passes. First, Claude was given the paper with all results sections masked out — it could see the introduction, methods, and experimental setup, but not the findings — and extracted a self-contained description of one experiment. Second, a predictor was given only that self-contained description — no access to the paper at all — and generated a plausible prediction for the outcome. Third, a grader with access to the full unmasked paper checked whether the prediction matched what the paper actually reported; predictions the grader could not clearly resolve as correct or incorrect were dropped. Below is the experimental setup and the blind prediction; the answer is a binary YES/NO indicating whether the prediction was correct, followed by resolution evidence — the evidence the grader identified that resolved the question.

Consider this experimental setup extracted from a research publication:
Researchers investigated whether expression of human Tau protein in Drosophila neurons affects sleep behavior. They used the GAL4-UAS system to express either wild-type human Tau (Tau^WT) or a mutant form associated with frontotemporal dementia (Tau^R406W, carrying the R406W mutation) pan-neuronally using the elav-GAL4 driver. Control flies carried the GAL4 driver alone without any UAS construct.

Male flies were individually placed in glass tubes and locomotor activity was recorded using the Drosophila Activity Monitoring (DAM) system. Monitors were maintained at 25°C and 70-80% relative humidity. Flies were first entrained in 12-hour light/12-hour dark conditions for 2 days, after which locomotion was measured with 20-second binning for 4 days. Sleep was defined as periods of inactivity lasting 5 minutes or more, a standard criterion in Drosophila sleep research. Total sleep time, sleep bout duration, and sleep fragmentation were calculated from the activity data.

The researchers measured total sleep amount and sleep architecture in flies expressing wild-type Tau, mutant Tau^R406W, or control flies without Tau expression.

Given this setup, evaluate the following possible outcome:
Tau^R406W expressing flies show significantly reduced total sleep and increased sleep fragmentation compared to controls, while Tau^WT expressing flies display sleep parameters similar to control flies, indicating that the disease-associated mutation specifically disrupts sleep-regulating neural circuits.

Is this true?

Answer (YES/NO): NO